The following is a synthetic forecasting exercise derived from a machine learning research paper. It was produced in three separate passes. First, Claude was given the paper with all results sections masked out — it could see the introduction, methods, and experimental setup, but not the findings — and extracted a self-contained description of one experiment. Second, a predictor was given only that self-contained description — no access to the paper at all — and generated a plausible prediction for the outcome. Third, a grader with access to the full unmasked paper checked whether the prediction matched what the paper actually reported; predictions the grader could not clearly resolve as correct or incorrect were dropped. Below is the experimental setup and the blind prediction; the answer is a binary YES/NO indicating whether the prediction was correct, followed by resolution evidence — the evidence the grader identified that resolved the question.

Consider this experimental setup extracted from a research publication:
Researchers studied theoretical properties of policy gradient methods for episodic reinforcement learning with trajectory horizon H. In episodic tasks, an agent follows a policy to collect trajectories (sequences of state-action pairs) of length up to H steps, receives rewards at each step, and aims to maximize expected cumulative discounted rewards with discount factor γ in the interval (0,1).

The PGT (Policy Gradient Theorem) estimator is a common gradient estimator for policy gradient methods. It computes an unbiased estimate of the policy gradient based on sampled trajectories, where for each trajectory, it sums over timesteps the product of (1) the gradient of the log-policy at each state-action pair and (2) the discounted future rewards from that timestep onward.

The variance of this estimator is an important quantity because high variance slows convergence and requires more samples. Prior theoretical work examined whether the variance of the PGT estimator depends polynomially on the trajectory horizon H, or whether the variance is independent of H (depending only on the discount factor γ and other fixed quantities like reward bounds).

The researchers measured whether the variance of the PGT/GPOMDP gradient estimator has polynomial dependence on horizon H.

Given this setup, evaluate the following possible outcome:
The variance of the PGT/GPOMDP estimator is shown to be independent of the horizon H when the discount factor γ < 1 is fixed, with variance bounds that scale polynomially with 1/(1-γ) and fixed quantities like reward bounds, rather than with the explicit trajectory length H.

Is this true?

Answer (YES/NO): YES